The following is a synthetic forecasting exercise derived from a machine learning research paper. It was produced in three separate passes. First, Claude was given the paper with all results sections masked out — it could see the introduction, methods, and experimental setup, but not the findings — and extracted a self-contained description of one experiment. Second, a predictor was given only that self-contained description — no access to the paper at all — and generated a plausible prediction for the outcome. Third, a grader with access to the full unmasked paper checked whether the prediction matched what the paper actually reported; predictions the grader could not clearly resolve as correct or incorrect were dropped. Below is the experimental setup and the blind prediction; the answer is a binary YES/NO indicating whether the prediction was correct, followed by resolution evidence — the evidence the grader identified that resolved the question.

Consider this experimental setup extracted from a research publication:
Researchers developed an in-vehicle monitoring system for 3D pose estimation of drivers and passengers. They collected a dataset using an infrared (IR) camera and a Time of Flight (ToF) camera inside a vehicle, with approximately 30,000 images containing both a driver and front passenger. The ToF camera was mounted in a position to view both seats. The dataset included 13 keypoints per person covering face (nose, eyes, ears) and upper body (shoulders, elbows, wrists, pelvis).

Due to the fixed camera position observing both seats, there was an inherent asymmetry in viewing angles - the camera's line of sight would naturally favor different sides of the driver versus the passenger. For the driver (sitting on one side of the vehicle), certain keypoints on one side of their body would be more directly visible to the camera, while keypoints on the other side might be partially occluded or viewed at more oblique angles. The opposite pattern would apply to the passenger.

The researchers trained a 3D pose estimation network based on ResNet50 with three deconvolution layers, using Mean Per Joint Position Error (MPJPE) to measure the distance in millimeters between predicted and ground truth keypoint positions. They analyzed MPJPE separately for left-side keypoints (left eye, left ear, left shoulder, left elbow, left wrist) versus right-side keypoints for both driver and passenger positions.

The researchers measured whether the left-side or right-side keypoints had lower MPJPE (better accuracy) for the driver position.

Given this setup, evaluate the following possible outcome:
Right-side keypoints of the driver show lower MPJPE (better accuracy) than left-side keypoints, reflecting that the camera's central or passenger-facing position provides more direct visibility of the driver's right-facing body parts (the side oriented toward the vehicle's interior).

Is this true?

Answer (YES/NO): YES